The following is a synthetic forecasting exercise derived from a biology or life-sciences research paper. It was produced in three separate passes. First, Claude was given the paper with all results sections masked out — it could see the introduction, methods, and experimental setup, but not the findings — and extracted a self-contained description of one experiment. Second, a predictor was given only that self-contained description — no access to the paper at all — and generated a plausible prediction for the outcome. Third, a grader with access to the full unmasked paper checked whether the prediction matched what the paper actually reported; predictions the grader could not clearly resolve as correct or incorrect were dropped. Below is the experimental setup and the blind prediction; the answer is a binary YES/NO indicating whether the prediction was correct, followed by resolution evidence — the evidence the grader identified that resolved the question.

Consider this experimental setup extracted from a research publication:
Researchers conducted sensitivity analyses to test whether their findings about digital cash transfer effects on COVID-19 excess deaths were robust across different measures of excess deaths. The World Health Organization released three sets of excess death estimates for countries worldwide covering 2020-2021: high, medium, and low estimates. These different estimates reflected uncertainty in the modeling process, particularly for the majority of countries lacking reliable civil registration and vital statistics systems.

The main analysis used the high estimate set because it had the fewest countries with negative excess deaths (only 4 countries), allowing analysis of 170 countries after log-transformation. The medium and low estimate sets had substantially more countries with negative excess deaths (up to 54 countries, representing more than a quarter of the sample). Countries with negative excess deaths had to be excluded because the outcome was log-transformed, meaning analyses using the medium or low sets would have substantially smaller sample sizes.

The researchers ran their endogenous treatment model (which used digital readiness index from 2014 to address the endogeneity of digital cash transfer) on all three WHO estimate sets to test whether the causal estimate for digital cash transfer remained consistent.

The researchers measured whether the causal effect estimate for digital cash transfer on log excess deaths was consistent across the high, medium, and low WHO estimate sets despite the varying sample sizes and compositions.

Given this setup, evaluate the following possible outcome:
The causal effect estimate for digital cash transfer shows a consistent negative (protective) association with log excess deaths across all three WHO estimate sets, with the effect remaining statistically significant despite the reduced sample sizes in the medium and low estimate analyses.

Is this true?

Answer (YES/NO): YES